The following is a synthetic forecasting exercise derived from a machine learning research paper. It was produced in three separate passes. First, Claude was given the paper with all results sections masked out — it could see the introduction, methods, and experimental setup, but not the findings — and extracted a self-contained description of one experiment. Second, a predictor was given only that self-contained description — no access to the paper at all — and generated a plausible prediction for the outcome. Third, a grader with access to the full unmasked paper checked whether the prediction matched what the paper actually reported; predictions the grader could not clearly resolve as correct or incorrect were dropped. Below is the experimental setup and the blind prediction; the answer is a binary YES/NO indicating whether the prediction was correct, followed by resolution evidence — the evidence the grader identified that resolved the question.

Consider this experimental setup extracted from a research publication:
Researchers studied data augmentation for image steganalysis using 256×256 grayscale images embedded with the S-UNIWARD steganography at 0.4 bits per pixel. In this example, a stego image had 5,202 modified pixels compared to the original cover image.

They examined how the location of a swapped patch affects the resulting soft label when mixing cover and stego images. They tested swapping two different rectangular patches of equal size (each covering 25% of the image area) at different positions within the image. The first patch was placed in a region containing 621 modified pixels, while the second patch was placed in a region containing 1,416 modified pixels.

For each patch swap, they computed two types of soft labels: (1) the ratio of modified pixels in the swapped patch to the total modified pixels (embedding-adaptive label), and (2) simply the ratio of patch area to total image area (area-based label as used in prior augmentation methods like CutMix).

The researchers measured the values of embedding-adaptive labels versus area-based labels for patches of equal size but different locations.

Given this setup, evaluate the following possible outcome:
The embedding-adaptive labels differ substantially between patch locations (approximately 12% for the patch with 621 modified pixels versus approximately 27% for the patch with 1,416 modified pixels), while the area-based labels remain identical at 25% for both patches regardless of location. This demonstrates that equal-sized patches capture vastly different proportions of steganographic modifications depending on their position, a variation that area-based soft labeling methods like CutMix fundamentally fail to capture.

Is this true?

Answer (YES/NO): YES